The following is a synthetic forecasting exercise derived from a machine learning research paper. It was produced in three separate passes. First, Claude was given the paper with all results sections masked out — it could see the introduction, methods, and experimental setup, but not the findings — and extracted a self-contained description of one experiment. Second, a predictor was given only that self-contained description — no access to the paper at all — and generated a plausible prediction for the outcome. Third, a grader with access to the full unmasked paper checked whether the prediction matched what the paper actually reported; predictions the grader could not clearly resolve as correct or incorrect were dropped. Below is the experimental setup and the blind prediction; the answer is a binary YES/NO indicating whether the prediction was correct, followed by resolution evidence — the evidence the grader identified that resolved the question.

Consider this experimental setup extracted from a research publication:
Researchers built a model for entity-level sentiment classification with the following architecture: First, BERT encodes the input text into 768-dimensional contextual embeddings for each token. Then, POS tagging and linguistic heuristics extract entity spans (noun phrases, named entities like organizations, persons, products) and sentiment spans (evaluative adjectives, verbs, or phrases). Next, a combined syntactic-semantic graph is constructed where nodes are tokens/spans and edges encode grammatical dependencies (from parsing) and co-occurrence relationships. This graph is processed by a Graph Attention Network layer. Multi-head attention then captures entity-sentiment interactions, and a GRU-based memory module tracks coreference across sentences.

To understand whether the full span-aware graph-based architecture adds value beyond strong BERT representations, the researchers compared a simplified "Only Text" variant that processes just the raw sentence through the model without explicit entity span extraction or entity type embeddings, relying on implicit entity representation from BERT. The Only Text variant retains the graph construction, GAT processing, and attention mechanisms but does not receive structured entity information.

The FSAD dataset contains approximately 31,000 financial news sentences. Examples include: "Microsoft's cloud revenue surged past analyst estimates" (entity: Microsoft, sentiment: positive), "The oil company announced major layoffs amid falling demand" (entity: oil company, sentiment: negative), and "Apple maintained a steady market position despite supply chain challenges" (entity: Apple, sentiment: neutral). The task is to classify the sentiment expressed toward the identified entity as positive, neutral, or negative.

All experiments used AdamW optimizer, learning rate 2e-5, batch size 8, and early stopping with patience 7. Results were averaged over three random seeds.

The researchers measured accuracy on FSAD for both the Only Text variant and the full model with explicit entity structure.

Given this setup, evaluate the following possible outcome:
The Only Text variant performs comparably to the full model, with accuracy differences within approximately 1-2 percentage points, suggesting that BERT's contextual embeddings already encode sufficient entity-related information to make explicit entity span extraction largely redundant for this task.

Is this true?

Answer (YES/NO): YES